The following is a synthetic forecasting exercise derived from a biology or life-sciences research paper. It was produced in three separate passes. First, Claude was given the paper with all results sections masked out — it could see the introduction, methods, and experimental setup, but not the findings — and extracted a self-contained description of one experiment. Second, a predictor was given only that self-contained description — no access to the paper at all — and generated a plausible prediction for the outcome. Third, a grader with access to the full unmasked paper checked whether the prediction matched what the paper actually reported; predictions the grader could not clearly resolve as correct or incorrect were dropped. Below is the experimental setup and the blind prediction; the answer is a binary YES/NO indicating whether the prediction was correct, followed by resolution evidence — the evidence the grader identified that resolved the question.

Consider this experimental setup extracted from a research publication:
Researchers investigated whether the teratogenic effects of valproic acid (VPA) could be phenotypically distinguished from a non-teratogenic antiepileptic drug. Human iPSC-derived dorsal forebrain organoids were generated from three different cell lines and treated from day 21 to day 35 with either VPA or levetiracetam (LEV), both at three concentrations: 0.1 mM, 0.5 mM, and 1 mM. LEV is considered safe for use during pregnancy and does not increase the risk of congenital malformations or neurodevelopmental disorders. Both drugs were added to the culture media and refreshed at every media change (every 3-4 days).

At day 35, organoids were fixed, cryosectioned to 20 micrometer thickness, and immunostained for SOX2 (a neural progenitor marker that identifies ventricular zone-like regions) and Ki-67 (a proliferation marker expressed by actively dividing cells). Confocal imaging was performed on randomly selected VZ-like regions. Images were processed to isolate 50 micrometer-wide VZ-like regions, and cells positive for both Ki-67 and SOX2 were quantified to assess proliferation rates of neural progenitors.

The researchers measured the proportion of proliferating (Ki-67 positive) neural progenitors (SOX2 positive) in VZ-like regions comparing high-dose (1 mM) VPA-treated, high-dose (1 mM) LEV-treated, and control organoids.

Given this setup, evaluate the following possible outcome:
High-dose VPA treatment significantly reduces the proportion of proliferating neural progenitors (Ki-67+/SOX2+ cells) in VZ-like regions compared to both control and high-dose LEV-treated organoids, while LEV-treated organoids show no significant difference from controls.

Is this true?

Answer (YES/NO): YES